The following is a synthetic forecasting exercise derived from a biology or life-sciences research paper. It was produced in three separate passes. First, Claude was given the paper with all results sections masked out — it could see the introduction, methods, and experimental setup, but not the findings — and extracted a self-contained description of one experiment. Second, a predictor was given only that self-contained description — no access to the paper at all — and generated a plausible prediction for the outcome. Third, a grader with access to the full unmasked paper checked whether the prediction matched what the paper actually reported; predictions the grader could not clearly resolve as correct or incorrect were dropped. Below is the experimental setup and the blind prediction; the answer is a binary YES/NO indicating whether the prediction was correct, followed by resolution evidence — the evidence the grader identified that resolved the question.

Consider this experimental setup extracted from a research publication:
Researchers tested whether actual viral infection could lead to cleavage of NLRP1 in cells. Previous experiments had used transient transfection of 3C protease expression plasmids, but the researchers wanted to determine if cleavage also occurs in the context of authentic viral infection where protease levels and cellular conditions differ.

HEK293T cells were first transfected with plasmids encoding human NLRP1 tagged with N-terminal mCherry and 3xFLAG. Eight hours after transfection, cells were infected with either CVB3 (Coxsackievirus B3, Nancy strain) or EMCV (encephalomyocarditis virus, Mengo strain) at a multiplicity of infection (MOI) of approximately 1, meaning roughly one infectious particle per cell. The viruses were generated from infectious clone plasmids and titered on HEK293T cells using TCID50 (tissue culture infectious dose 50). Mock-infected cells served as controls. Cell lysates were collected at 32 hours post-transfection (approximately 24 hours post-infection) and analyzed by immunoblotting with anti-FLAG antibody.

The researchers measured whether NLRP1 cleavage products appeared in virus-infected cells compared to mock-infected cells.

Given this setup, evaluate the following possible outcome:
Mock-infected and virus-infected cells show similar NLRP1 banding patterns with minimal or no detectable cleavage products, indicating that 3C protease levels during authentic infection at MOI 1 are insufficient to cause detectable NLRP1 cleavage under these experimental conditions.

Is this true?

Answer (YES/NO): NO